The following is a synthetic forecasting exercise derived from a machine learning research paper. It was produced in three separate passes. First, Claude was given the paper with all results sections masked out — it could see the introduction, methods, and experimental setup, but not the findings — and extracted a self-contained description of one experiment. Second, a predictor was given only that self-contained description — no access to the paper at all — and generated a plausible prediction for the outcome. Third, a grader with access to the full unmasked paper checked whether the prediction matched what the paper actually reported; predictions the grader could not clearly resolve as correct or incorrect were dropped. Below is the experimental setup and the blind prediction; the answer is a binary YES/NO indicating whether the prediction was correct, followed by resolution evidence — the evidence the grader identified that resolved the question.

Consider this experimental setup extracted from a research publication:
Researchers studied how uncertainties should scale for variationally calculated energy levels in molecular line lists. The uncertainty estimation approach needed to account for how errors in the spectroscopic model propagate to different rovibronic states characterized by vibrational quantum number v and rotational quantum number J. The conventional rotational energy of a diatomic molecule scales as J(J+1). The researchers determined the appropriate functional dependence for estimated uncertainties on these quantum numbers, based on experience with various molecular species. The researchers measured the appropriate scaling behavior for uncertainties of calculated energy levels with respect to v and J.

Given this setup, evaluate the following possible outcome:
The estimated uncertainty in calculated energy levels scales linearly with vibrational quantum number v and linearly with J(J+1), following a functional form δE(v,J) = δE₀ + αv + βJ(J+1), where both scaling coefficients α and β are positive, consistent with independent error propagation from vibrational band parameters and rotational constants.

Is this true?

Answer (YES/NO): YES